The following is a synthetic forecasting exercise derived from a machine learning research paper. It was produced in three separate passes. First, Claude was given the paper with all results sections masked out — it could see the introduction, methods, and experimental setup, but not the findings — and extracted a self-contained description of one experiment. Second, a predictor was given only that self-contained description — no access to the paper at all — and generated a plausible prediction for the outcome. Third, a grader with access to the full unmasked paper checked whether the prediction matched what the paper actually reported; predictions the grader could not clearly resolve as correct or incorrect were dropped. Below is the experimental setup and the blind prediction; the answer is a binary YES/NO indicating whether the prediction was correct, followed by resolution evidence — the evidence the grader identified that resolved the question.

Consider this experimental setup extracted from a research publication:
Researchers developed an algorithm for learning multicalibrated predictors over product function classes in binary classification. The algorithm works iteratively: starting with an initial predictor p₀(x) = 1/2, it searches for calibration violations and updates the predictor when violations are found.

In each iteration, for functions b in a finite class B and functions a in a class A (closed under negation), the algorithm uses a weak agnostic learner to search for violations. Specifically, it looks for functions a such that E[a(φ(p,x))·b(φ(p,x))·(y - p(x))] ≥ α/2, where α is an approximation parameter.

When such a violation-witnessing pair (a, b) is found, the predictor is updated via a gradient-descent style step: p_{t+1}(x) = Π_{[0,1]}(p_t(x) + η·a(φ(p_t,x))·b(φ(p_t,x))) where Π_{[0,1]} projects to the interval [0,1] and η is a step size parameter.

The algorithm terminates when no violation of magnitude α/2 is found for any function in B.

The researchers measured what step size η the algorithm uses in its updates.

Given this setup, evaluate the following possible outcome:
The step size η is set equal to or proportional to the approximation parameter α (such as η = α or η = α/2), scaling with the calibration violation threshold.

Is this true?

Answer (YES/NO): YES